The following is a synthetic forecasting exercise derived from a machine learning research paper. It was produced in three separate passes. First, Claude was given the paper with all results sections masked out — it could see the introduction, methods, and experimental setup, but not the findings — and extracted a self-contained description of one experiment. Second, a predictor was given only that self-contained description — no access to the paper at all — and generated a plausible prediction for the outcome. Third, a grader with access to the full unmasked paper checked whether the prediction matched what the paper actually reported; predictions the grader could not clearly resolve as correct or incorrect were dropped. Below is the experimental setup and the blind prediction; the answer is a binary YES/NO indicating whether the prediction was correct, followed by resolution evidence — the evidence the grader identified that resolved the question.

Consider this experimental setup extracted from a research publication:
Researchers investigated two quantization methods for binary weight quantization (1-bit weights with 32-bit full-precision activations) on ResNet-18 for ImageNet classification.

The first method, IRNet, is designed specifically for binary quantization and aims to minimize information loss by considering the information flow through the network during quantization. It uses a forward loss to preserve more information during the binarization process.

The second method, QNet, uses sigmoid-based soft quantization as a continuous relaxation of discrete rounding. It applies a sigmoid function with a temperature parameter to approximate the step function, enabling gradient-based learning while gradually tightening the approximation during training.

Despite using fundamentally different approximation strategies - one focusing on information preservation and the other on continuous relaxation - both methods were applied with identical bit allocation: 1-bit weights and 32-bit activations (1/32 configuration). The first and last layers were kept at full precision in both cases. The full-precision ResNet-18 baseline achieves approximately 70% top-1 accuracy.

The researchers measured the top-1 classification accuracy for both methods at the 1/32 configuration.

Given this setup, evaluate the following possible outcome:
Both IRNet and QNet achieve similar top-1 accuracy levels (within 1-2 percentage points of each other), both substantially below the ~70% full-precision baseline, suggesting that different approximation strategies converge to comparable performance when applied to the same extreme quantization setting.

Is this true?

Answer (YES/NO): YES